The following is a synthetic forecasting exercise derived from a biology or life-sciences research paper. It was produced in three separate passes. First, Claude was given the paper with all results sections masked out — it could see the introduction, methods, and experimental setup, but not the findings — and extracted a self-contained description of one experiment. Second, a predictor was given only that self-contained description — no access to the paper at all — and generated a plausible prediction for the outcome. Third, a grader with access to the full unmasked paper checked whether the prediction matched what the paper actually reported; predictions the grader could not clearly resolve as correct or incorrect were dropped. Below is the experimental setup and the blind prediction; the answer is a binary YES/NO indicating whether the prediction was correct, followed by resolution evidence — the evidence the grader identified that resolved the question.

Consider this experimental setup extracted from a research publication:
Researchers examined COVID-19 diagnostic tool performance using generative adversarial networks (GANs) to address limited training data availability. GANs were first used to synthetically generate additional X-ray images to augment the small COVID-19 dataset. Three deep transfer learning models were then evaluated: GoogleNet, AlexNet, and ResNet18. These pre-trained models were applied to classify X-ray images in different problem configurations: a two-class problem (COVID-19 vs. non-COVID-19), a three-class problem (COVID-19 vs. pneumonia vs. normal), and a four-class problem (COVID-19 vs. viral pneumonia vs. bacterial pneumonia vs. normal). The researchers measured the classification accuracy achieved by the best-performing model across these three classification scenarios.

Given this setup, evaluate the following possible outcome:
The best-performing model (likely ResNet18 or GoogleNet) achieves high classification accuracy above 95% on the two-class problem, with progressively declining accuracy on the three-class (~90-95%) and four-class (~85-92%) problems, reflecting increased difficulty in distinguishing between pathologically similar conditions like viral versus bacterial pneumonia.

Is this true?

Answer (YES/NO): NO